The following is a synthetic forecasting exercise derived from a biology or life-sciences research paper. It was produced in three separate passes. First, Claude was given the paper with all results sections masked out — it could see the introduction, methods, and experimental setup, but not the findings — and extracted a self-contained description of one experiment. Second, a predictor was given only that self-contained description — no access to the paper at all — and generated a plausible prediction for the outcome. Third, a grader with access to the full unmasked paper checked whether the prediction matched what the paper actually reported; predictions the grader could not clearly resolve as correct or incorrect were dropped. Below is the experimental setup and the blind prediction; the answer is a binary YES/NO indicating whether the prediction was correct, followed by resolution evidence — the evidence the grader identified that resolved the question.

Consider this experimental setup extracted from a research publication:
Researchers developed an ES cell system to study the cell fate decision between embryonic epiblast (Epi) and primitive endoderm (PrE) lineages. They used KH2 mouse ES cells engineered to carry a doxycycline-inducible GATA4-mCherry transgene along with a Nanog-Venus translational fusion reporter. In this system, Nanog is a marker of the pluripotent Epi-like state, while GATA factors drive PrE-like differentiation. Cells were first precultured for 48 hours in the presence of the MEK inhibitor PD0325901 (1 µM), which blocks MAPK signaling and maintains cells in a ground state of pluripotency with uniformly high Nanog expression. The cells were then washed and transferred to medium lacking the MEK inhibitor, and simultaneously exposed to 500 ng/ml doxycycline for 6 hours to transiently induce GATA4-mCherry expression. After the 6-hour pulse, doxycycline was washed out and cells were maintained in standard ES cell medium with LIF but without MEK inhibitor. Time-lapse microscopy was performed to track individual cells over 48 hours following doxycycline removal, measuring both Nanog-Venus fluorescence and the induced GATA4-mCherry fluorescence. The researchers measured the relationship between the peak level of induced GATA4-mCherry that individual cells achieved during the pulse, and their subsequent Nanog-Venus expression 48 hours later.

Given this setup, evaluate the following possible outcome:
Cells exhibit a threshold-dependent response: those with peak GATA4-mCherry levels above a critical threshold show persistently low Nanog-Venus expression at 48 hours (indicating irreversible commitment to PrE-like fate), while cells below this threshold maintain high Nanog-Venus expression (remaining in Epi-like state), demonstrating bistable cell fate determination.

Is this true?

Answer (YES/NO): YES